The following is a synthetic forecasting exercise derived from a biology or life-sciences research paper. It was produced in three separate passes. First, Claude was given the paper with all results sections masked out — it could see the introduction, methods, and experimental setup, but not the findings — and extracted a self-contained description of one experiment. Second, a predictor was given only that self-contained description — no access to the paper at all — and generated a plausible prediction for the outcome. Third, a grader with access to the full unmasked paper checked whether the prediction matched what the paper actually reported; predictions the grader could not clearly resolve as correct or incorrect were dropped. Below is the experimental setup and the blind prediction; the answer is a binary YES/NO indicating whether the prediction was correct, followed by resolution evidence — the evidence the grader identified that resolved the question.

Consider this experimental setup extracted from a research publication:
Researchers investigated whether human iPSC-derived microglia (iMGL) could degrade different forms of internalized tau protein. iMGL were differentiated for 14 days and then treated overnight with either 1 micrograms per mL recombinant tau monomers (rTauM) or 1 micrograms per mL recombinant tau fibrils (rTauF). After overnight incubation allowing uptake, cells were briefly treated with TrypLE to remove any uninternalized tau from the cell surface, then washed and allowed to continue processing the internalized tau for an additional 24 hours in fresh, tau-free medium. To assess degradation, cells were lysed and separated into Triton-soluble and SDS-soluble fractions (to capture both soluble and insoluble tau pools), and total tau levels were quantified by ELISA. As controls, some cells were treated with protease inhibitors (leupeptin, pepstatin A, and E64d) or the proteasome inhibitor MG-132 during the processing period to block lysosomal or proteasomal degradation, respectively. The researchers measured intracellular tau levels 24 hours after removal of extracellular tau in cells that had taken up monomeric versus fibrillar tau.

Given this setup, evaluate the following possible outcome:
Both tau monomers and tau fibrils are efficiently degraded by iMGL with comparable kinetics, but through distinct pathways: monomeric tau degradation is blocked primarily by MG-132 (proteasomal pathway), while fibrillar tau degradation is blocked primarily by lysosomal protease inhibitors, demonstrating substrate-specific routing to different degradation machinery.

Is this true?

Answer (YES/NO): NO